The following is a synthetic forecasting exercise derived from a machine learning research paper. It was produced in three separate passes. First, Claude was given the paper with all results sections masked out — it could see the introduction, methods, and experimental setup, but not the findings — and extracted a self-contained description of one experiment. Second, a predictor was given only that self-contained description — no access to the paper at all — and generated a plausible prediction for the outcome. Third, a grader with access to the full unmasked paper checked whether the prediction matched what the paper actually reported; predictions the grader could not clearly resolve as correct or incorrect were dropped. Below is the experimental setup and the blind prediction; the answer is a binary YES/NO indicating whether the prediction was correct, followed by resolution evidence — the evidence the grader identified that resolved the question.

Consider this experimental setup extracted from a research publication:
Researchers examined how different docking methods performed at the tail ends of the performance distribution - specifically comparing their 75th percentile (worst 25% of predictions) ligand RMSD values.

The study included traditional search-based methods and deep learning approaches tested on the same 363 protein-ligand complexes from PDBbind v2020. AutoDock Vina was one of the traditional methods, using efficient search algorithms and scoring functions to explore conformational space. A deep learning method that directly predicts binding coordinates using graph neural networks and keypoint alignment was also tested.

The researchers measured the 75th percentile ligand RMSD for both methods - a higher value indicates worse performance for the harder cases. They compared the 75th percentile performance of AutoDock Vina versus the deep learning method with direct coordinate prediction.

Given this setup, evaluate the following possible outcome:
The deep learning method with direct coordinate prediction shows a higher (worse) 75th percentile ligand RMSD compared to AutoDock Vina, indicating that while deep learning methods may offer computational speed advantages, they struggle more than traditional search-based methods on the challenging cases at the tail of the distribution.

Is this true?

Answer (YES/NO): NO